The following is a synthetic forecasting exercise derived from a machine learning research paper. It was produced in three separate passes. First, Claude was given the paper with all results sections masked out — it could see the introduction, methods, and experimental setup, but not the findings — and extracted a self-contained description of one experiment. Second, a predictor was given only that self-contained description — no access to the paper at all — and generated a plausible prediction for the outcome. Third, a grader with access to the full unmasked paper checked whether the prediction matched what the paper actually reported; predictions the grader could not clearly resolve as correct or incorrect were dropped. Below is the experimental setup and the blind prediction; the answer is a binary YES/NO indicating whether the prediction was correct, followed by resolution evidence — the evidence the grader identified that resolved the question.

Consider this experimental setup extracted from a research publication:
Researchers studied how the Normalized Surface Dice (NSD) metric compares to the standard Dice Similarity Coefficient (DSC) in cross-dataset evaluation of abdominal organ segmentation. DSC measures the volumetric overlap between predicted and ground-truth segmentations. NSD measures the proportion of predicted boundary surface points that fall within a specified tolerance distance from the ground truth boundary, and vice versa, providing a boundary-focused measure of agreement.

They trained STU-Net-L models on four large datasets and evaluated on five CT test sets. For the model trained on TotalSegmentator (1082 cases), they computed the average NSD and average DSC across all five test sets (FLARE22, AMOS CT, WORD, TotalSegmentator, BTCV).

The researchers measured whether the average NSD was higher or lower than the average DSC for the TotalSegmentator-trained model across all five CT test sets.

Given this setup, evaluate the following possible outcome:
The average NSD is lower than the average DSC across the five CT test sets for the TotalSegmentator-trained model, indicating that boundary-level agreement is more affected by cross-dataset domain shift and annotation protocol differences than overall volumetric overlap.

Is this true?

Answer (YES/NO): NO